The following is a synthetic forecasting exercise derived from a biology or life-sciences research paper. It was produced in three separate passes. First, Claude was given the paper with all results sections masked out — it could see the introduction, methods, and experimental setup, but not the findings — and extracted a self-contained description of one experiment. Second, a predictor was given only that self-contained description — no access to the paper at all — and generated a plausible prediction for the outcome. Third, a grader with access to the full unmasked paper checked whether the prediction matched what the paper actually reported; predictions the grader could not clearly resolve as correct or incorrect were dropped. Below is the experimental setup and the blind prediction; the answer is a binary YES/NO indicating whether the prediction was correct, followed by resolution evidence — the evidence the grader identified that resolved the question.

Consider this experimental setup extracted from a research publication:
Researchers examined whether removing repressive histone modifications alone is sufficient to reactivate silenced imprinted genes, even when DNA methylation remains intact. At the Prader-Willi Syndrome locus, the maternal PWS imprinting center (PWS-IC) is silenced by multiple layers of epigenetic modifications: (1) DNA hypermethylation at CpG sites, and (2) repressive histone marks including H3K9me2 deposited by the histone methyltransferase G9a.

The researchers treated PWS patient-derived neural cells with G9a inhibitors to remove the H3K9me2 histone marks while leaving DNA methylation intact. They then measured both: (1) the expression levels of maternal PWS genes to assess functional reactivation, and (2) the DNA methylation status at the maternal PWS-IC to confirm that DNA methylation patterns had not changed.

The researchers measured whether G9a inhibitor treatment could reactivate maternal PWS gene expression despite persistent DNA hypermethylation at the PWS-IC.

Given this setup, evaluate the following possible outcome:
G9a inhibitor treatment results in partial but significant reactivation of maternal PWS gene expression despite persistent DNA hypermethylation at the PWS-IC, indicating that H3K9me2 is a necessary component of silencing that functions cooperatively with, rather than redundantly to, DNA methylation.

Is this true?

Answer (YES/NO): YES